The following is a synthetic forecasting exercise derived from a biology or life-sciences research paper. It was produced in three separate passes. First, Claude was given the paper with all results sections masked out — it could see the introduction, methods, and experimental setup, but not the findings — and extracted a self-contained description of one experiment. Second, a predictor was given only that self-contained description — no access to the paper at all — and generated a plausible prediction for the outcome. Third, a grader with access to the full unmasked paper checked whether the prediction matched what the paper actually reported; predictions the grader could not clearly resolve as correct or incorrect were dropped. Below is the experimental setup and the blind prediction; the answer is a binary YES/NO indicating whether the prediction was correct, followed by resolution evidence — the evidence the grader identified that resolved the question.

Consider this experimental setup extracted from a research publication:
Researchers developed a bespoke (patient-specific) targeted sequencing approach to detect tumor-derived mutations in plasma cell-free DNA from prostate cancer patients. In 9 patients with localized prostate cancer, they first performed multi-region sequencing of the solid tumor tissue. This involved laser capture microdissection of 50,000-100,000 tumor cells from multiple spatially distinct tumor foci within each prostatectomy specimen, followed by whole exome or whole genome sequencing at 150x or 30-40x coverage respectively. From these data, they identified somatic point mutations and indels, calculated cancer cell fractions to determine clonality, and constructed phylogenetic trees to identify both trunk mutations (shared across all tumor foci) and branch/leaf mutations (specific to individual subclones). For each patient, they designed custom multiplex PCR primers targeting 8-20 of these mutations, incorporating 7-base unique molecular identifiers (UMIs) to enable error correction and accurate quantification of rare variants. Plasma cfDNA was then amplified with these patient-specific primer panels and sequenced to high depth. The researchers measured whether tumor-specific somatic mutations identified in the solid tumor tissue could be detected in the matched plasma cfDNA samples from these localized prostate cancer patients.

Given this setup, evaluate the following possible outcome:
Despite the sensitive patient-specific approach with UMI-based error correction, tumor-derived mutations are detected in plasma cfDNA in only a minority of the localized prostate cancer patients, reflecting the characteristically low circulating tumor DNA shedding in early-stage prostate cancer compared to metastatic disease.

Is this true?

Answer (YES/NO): NO